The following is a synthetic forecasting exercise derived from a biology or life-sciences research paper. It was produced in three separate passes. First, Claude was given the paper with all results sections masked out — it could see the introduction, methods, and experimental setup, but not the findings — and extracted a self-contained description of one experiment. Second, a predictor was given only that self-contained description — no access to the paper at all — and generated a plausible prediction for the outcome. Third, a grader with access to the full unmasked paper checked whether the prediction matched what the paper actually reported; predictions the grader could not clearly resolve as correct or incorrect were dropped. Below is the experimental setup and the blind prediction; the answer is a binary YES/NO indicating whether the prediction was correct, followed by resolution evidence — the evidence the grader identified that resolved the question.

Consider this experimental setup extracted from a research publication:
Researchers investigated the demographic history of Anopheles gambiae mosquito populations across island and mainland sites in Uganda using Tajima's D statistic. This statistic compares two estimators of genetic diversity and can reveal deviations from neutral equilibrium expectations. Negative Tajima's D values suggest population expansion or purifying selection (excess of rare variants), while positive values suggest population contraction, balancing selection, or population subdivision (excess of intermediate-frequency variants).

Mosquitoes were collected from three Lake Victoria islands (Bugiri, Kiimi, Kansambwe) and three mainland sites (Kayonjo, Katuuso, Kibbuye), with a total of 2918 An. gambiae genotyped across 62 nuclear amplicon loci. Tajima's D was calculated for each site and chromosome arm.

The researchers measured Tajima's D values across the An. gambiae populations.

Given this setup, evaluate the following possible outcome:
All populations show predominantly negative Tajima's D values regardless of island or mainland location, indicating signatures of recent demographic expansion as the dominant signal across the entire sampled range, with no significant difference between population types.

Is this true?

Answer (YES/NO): NO